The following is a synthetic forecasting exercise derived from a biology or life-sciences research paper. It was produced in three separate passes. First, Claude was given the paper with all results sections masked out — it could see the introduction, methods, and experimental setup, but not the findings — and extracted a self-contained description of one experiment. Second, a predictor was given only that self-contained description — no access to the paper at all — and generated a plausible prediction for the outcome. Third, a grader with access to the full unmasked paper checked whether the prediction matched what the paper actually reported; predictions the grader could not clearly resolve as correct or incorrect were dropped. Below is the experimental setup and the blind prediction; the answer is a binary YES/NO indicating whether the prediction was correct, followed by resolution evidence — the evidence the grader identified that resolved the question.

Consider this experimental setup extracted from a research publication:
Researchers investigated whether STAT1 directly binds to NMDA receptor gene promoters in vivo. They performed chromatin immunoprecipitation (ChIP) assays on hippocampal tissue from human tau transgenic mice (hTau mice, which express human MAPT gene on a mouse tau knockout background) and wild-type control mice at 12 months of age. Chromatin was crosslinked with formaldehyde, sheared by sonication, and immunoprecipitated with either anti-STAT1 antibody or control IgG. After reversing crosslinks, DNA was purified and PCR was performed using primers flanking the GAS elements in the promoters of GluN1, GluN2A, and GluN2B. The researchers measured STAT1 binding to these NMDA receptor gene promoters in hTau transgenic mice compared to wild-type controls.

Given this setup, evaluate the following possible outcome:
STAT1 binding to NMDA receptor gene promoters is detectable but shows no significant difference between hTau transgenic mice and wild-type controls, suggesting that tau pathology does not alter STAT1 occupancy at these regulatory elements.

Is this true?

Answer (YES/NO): NO